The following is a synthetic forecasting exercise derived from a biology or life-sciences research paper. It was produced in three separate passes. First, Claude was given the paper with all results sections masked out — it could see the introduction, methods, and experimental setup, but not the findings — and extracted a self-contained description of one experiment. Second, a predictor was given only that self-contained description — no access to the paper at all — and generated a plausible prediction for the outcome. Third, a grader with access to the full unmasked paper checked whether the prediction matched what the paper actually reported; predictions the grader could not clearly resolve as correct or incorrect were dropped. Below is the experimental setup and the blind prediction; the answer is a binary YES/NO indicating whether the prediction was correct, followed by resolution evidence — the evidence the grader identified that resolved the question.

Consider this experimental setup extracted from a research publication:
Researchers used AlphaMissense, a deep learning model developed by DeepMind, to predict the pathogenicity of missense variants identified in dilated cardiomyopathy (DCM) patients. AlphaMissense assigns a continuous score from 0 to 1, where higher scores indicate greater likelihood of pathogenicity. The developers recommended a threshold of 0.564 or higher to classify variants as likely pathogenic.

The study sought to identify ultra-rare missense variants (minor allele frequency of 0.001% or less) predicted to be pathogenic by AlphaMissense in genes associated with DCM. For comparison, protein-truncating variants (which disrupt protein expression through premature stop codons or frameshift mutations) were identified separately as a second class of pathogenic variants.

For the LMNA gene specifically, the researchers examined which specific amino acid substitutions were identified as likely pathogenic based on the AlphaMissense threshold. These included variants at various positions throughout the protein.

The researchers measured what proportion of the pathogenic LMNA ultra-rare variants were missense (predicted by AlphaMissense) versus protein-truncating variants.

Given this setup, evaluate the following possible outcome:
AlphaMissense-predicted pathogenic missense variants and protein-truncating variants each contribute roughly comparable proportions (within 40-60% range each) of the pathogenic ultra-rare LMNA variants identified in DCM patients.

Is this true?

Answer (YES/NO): NO